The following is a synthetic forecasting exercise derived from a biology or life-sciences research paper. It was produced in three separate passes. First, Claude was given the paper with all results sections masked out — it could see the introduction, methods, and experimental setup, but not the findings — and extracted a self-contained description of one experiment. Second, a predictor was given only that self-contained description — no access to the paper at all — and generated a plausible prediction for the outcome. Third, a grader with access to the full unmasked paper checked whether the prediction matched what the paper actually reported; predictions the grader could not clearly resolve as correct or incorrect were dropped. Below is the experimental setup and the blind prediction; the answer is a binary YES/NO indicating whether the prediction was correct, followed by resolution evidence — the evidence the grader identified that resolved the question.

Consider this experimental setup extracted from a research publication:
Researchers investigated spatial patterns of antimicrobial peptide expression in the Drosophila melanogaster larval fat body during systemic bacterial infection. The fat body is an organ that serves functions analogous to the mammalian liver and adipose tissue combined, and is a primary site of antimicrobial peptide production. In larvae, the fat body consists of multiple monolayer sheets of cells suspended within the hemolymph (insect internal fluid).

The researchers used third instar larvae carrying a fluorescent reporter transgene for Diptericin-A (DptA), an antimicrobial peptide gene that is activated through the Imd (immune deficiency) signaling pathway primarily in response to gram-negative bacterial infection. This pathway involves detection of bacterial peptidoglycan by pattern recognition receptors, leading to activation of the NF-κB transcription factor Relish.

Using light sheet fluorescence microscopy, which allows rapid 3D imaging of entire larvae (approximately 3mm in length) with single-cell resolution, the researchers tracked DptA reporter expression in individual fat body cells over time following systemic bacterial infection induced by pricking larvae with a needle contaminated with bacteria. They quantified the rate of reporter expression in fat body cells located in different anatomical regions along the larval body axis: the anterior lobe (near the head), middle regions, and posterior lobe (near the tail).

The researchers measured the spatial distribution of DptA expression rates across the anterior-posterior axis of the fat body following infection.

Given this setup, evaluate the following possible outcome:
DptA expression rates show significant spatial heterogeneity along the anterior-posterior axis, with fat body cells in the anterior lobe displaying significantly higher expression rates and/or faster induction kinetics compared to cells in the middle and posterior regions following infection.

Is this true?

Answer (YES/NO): YES